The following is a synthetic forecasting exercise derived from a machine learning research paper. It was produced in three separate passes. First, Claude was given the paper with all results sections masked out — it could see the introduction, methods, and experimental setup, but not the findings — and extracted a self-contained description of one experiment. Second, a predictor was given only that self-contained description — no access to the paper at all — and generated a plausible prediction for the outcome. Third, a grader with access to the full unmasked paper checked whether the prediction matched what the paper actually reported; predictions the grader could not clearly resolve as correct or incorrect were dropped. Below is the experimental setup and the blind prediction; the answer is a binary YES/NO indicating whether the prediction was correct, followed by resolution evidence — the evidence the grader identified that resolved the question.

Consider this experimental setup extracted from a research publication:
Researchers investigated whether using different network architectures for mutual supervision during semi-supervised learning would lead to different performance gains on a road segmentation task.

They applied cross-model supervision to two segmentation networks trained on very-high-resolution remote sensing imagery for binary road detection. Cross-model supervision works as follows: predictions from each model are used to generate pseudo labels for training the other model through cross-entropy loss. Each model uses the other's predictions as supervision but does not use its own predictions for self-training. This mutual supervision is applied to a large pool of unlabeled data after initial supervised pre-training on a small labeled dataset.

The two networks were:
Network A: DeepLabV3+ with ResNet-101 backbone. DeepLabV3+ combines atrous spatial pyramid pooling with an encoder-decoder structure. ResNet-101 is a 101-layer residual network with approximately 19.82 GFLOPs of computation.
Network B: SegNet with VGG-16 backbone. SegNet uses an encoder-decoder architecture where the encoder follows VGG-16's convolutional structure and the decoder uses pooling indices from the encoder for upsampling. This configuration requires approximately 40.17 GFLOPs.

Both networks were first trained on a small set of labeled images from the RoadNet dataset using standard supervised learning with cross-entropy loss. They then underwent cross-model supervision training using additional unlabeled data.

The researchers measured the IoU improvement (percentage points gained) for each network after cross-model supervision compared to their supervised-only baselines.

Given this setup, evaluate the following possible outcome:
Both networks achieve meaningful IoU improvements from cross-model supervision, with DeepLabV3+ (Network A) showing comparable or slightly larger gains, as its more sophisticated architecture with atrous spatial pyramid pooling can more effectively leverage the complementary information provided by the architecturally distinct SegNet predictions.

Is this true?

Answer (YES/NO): YES